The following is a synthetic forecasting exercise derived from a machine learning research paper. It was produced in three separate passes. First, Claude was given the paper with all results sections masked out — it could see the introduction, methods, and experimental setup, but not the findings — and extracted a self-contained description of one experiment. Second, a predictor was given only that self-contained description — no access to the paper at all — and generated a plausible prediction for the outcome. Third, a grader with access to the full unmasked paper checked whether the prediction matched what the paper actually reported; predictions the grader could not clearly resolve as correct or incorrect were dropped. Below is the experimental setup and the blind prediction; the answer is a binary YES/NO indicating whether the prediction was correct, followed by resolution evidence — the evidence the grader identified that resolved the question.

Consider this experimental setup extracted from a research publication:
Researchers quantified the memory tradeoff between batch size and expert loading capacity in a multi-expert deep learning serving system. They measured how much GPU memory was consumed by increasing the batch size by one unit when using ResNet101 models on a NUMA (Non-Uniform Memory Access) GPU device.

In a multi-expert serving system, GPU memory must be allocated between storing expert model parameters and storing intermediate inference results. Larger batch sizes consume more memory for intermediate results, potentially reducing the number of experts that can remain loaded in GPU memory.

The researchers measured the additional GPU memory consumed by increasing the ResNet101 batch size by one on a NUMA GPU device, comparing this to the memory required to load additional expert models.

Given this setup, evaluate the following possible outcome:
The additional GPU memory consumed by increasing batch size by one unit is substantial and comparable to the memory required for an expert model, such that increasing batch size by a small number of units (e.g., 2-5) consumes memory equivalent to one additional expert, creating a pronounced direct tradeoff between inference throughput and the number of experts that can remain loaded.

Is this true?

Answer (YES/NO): NO